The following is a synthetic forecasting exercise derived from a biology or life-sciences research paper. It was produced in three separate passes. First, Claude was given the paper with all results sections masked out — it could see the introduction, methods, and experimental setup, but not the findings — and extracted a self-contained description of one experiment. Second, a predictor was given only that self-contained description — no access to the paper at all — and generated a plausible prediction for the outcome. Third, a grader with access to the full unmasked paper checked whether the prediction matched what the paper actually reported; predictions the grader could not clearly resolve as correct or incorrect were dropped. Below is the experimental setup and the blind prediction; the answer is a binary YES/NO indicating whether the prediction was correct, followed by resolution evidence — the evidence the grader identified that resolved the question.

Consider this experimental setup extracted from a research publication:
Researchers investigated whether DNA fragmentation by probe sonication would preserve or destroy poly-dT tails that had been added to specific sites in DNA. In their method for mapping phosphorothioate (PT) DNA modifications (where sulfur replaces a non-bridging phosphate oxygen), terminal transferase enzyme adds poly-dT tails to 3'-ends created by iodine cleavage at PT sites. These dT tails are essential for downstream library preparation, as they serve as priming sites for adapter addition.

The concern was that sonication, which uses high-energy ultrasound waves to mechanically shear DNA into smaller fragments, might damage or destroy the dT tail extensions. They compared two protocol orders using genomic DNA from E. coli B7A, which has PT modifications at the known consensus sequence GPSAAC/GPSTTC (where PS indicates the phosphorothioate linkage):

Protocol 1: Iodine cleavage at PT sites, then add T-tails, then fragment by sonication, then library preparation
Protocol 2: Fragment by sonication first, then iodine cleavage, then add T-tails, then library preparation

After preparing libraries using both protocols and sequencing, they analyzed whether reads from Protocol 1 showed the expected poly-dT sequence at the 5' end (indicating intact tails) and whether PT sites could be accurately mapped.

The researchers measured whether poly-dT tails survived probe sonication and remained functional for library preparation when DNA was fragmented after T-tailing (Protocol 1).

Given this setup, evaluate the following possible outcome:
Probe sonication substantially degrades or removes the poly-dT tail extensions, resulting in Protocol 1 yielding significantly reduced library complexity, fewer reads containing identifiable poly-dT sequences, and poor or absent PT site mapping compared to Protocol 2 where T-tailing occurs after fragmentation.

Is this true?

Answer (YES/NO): NO